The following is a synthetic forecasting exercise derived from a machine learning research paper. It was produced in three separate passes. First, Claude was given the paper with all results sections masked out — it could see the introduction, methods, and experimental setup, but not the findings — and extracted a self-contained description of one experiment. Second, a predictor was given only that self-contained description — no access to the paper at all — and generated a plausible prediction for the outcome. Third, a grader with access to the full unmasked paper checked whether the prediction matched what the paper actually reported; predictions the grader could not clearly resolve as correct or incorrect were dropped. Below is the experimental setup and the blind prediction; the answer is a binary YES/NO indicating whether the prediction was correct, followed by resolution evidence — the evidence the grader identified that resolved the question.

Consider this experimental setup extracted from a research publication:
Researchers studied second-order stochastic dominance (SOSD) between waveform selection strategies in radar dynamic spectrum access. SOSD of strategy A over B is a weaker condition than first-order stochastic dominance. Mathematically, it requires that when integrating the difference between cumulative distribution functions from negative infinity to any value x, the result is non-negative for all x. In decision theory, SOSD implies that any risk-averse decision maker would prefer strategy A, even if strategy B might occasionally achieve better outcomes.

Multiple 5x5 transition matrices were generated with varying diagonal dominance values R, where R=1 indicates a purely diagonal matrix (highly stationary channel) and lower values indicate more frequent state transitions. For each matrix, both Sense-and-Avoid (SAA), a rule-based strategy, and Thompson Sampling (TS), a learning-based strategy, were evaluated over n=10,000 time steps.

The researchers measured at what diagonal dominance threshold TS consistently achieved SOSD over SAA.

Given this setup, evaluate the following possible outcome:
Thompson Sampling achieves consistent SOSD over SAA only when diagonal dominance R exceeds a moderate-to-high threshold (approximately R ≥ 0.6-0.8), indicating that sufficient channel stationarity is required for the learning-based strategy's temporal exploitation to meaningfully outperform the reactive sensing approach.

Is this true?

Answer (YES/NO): NO